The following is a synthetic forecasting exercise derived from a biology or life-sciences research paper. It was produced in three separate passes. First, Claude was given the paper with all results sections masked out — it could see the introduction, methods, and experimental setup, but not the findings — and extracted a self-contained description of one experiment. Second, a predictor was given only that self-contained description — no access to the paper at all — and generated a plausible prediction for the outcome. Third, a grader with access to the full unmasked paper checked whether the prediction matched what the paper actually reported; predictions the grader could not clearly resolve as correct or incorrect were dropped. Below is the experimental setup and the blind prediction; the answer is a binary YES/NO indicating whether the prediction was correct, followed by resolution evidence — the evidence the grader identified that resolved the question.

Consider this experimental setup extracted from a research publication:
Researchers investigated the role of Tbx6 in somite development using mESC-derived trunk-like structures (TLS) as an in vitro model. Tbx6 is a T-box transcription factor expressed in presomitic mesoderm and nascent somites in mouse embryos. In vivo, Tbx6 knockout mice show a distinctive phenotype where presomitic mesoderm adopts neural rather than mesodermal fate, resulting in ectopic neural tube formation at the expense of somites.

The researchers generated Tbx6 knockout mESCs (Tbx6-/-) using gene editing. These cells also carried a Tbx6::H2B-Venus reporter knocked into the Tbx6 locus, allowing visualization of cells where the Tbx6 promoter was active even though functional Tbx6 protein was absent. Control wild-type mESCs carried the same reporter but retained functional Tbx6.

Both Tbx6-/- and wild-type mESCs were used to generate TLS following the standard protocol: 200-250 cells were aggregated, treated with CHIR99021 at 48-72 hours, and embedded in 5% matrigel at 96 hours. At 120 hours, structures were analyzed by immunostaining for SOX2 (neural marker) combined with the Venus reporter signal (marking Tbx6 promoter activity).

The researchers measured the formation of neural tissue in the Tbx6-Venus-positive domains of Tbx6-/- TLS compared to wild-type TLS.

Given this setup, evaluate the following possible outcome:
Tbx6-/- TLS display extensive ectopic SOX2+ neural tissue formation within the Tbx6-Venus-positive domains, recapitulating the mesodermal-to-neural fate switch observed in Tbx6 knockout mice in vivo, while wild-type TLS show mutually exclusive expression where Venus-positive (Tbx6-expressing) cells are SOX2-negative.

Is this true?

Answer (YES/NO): YES